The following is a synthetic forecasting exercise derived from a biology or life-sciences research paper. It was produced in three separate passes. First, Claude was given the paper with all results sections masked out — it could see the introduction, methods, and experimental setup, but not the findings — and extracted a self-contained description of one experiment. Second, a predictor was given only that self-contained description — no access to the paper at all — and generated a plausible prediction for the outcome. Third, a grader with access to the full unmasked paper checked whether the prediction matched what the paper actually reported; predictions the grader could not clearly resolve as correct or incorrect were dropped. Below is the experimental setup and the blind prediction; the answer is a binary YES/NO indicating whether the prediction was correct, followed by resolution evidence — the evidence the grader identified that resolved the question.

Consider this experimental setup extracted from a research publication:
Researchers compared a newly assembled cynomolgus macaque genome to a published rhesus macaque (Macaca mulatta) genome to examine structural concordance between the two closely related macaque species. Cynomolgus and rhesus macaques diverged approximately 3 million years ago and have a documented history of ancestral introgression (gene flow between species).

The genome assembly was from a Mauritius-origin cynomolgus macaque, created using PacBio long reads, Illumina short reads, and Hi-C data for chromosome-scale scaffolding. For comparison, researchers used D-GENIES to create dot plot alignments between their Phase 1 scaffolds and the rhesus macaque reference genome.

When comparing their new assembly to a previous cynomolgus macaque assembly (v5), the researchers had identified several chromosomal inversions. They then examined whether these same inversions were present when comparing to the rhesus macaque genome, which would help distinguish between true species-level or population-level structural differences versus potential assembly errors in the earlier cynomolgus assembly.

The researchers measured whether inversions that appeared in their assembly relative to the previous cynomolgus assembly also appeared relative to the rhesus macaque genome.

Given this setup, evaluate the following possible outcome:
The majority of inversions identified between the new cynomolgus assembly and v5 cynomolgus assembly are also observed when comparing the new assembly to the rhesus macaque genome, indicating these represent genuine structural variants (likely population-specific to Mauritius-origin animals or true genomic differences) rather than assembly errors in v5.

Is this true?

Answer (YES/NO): NO